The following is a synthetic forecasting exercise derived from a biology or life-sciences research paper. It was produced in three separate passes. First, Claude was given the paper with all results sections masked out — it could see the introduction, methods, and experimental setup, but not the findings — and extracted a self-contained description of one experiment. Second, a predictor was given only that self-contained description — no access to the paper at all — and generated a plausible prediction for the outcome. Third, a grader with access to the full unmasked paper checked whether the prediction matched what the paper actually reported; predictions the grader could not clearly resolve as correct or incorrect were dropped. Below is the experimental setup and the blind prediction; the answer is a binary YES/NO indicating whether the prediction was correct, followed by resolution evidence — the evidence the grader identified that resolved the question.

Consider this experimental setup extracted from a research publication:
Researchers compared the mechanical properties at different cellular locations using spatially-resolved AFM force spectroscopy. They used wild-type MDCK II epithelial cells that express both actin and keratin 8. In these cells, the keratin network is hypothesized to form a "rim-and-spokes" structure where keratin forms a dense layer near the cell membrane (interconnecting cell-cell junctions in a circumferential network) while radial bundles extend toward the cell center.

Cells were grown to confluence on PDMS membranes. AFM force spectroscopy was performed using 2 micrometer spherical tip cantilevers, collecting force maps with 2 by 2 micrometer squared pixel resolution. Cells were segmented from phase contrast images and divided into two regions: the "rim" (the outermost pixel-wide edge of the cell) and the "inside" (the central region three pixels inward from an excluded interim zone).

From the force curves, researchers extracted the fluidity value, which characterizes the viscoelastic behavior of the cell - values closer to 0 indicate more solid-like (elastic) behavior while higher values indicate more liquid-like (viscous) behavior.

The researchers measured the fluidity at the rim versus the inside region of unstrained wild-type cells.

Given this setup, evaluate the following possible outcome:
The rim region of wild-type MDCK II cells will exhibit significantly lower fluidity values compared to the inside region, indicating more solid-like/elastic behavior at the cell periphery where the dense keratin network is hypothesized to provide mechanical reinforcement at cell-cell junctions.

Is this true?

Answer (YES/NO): NO